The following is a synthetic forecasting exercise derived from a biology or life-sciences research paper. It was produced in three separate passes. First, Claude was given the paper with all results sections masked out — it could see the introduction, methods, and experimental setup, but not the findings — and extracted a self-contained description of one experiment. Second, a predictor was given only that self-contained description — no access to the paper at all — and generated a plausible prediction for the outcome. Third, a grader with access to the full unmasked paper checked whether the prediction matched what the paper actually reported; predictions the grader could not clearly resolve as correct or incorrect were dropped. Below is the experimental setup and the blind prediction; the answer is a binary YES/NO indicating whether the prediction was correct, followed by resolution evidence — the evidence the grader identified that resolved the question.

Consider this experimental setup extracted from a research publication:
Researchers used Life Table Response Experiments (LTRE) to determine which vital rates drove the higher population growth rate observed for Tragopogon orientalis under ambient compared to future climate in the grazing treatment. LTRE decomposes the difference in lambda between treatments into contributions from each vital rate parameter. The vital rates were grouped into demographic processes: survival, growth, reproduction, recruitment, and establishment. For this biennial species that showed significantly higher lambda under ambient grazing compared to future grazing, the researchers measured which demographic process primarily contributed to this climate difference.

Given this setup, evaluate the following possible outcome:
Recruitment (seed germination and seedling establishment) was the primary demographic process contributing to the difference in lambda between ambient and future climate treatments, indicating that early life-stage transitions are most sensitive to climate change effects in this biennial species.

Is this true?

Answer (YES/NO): NO